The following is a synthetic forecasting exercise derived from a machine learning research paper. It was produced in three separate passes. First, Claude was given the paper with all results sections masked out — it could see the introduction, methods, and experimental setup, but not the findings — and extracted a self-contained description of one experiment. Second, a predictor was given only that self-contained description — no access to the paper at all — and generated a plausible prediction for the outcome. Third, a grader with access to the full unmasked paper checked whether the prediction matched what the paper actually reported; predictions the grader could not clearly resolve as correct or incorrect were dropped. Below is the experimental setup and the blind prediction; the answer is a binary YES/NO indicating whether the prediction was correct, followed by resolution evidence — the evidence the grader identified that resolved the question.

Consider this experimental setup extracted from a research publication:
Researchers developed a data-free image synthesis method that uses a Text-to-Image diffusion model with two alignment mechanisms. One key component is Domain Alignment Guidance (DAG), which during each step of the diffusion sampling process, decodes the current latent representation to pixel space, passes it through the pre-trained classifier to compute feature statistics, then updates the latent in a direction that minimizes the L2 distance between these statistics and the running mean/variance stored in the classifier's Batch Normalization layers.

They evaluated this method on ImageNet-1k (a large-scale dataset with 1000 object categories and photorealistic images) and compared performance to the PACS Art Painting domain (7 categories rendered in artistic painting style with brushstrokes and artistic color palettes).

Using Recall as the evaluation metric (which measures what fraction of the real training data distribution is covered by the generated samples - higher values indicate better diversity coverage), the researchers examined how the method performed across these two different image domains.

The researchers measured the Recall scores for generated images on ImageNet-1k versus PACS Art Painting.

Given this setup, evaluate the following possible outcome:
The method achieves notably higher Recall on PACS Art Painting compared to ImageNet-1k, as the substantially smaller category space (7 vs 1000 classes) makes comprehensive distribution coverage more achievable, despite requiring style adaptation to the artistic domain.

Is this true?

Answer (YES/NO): NO